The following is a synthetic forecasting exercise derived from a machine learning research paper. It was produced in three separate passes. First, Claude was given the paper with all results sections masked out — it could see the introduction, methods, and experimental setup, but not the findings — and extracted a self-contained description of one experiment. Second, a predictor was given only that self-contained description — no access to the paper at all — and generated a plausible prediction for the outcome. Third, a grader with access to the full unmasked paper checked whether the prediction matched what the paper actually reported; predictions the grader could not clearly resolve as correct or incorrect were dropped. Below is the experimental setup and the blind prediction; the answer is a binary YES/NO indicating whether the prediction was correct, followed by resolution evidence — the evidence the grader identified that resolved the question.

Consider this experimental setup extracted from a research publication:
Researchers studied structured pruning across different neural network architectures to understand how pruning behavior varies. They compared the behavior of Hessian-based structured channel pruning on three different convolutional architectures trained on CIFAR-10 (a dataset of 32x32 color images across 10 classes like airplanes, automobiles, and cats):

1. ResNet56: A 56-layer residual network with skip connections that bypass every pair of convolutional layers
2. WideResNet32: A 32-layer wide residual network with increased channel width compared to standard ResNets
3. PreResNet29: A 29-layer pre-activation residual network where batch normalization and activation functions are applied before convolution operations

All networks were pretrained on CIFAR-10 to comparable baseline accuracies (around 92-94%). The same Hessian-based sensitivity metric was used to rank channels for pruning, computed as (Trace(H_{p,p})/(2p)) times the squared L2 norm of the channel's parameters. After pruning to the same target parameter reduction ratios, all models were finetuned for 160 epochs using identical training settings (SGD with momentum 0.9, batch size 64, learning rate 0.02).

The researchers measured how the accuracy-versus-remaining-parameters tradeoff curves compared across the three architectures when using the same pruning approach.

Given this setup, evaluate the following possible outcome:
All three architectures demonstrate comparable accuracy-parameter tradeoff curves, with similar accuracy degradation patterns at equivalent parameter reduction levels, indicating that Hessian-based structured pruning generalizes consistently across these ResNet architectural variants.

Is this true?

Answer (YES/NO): NO